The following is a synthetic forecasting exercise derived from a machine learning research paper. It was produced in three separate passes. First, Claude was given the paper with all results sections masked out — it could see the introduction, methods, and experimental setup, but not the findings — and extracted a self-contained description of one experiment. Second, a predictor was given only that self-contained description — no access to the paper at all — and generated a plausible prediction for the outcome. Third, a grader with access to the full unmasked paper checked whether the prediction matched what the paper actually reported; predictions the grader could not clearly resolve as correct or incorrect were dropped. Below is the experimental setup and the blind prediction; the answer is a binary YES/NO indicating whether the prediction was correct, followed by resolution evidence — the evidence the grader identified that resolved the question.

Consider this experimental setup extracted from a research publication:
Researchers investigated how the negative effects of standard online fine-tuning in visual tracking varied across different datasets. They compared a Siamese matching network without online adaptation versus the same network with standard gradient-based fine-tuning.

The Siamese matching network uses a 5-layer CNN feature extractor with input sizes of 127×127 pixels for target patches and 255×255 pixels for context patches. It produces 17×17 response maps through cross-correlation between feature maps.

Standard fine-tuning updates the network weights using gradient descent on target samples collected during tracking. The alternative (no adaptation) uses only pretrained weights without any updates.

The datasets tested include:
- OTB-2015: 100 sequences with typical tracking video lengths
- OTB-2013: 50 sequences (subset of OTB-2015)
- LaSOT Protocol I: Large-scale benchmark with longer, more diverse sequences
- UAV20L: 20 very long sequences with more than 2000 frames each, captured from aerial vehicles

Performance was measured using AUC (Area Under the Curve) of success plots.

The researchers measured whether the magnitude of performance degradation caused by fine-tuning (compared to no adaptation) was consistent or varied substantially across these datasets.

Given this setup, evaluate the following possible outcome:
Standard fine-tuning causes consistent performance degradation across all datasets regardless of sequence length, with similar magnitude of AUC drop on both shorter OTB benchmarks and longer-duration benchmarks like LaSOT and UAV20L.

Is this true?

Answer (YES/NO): NO